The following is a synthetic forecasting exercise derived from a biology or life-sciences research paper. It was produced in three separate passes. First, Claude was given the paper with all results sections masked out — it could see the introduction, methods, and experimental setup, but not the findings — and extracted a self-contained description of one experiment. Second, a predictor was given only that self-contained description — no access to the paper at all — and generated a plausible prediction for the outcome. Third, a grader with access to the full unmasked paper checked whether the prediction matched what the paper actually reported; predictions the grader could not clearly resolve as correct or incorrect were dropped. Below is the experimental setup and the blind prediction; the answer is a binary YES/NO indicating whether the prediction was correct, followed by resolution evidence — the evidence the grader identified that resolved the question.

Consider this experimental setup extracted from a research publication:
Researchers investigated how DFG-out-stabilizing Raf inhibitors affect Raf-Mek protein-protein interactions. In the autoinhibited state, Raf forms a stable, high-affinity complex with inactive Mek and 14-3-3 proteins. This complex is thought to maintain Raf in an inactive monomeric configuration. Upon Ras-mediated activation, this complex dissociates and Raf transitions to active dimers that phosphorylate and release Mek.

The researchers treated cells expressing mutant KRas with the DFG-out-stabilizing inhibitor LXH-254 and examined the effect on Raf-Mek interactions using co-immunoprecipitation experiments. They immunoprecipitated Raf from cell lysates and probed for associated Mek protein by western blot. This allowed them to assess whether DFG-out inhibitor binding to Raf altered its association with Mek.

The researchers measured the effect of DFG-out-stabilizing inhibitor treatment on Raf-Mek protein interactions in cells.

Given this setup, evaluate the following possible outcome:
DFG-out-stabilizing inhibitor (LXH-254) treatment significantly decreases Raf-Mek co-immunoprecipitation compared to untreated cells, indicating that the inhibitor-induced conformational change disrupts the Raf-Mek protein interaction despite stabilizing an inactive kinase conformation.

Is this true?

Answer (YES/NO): YES